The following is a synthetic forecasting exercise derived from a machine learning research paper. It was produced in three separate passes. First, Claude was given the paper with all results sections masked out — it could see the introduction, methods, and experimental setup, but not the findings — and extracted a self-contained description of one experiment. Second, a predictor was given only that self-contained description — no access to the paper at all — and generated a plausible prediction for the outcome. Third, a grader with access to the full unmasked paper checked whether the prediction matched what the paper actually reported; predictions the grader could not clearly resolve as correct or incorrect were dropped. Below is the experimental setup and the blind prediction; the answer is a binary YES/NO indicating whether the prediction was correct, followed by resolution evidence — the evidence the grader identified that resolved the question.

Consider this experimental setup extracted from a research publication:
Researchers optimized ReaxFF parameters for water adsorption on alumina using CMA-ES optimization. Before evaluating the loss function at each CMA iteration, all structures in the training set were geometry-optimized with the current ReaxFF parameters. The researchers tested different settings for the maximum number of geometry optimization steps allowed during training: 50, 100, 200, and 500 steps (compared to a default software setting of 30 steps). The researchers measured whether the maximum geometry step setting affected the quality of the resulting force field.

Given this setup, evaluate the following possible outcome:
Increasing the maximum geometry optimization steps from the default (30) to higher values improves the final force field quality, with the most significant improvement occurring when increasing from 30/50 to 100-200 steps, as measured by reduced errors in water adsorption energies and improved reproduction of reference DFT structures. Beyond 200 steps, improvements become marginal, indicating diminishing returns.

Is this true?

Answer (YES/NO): NO